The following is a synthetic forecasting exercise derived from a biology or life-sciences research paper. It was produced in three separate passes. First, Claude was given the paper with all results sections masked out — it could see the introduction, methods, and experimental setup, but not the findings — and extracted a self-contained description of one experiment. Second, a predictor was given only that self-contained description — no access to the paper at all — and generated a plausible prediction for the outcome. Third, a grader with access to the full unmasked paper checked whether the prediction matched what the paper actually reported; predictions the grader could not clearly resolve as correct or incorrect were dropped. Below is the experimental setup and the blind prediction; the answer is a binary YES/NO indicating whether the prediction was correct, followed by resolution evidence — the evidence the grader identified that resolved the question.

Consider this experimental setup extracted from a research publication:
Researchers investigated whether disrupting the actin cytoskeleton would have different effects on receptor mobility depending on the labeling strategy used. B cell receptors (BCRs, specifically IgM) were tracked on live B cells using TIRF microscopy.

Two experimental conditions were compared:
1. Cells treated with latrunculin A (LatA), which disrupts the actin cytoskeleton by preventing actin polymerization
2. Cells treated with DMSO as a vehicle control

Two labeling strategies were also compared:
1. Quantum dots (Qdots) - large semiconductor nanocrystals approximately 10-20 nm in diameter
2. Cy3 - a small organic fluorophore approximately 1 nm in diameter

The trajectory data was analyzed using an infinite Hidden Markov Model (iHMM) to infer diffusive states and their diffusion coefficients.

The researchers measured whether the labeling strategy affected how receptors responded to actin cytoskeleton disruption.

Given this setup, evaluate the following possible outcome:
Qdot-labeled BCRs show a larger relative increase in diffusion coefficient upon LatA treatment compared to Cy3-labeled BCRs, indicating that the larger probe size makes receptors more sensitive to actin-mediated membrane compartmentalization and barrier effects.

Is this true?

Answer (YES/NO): NO